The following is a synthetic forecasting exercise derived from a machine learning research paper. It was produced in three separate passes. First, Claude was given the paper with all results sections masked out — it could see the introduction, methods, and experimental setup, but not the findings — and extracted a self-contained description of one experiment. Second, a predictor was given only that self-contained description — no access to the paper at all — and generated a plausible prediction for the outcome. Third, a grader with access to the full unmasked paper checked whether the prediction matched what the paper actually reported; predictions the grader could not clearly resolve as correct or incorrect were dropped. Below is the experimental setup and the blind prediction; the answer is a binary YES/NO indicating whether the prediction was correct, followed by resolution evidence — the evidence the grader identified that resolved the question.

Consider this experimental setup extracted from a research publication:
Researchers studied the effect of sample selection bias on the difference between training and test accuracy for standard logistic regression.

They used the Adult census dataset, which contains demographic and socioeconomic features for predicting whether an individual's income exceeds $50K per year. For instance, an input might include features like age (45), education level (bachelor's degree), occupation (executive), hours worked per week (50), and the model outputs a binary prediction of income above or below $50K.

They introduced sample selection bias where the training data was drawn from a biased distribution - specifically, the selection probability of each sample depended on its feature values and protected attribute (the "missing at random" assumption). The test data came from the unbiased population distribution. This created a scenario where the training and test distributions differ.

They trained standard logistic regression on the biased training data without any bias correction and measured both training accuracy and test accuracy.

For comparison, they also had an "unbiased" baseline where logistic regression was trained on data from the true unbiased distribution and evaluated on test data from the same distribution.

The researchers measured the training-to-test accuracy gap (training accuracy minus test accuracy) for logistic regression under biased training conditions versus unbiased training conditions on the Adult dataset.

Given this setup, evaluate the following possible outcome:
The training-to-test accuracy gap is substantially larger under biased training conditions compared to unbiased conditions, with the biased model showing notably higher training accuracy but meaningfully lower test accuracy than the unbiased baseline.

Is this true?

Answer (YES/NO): NO